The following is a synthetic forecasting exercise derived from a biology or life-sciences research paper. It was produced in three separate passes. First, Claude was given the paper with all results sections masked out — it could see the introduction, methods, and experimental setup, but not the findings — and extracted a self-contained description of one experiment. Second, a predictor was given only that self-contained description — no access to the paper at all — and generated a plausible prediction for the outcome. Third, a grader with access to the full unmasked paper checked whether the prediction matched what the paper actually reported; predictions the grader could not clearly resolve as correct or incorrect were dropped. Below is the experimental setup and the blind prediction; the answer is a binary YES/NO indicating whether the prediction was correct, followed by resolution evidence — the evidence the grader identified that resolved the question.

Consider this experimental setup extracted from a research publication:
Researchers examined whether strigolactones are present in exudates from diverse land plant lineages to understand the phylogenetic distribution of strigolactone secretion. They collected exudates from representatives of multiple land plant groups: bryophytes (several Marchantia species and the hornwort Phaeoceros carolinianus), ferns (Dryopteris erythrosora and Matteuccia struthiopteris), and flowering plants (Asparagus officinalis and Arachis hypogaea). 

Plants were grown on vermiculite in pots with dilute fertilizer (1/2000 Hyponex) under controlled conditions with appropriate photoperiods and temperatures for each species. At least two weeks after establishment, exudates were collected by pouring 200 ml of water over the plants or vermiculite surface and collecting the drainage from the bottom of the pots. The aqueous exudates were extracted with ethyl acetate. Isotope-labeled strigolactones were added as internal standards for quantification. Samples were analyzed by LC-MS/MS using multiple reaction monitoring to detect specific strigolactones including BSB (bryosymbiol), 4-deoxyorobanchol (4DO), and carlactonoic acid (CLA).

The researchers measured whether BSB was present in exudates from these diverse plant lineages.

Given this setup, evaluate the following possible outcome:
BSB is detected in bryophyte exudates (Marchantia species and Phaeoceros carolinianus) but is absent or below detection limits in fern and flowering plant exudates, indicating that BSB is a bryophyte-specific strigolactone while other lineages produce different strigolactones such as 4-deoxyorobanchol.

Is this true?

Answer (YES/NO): NO